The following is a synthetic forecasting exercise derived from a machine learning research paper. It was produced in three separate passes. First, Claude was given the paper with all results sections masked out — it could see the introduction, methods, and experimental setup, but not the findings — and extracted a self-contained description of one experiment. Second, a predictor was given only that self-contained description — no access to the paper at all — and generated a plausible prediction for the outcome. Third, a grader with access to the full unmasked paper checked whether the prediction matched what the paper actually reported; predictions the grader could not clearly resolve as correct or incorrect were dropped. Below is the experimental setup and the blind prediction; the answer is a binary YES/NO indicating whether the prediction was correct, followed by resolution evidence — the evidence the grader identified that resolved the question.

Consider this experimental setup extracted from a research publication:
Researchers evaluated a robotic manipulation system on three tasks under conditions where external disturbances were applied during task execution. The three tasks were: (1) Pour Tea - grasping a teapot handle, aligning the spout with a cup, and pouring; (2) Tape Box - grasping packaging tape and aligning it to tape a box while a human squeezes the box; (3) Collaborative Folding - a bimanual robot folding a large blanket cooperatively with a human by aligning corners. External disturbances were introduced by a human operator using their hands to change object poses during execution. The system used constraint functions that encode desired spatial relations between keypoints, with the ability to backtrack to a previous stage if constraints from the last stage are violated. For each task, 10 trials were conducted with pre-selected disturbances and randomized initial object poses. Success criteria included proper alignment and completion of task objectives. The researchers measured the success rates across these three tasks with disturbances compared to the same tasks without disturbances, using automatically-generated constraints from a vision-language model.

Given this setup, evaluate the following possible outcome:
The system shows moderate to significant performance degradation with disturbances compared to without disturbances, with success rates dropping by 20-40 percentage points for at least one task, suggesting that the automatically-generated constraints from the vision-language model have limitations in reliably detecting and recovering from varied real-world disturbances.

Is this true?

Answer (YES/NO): YES